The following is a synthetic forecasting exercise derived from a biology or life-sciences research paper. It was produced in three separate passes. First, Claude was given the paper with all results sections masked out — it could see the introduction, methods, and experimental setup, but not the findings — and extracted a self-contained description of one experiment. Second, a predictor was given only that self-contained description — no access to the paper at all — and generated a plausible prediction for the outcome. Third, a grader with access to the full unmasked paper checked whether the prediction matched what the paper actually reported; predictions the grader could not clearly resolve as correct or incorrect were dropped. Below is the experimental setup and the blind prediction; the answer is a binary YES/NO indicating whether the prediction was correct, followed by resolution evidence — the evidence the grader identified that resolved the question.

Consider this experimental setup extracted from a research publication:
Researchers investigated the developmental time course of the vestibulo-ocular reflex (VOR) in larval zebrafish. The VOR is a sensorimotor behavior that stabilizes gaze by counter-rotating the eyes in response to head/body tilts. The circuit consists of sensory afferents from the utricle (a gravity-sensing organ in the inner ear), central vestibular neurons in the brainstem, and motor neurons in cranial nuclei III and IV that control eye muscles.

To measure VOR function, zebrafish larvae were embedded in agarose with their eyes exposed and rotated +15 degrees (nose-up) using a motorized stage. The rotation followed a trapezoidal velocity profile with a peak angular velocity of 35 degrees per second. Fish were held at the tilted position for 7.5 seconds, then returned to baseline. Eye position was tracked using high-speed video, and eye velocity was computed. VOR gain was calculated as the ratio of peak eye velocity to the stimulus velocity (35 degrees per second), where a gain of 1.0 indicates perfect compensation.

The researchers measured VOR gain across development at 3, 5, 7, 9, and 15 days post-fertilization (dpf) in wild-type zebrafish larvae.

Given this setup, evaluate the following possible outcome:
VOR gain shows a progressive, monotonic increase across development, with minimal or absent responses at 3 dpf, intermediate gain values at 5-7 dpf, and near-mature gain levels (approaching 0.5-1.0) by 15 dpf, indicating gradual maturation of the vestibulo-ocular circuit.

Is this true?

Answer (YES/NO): YES